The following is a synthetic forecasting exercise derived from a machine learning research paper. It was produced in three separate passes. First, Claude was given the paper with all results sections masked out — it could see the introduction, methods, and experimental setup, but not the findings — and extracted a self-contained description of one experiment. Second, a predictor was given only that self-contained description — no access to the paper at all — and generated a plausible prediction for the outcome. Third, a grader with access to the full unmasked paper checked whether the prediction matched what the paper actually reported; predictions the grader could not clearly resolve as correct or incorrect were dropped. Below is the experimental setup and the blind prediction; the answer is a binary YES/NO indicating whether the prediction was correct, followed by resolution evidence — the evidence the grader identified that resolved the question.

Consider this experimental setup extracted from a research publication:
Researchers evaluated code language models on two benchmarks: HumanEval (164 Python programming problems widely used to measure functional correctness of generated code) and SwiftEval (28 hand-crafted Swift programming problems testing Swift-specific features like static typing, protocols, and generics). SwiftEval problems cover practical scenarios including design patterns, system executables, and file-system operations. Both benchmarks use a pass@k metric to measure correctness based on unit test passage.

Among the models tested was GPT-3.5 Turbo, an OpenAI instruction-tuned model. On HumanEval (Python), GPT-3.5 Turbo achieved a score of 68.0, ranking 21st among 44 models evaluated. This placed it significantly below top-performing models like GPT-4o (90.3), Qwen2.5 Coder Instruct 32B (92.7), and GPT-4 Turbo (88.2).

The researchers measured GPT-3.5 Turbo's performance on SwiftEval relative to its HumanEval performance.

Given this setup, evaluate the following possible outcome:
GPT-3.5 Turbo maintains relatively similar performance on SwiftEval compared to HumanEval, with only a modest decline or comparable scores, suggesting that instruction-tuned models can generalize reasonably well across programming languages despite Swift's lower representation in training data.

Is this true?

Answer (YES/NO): NO